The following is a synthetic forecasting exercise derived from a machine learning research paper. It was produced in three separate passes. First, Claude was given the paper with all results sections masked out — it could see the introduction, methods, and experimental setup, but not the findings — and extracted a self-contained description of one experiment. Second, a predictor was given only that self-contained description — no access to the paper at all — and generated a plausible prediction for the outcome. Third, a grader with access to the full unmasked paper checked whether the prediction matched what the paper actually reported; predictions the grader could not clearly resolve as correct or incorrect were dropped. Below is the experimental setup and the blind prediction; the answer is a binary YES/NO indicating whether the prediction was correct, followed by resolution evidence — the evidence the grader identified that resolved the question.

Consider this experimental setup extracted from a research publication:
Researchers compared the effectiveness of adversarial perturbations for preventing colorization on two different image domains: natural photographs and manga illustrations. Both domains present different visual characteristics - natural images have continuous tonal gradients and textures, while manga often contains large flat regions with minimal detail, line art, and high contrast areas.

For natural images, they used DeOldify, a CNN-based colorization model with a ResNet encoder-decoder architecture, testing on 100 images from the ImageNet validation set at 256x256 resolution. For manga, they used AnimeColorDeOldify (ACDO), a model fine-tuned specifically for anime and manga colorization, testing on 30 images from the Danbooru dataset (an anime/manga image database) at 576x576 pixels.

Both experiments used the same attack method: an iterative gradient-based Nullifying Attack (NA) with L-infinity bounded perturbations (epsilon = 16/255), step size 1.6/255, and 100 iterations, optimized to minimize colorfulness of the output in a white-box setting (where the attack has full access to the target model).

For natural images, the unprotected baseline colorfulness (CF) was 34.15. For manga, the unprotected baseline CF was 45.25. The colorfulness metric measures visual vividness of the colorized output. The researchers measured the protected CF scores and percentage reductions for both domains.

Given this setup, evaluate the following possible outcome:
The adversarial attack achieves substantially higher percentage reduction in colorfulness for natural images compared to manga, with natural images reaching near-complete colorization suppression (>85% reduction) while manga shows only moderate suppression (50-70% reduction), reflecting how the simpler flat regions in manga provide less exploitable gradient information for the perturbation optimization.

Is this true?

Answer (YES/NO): NO